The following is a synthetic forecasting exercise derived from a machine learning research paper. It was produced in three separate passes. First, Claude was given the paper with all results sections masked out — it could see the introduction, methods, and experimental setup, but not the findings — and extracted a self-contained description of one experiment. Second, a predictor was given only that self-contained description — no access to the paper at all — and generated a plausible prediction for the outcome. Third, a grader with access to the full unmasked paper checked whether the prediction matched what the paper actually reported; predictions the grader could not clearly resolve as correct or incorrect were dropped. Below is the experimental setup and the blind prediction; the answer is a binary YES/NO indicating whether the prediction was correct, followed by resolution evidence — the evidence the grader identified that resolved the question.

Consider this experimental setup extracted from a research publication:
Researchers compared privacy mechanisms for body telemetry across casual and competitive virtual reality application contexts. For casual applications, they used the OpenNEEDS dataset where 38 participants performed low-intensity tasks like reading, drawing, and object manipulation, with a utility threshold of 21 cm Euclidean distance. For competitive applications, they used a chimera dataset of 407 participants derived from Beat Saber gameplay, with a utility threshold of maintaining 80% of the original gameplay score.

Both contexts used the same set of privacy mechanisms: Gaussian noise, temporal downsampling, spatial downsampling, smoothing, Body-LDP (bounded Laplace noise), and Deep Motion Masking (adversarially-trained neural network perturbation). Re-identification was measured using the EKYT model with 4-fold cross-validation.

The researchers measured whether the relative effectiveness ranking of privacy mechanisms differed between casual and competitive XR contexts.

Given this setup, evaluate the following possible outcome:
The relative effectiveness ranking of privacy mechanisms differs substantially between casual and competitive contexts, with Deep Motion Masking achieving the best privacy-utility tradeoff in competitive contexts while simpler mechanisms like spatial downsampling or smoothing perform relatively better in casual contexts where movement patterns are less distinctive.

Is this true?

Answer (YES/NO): NO